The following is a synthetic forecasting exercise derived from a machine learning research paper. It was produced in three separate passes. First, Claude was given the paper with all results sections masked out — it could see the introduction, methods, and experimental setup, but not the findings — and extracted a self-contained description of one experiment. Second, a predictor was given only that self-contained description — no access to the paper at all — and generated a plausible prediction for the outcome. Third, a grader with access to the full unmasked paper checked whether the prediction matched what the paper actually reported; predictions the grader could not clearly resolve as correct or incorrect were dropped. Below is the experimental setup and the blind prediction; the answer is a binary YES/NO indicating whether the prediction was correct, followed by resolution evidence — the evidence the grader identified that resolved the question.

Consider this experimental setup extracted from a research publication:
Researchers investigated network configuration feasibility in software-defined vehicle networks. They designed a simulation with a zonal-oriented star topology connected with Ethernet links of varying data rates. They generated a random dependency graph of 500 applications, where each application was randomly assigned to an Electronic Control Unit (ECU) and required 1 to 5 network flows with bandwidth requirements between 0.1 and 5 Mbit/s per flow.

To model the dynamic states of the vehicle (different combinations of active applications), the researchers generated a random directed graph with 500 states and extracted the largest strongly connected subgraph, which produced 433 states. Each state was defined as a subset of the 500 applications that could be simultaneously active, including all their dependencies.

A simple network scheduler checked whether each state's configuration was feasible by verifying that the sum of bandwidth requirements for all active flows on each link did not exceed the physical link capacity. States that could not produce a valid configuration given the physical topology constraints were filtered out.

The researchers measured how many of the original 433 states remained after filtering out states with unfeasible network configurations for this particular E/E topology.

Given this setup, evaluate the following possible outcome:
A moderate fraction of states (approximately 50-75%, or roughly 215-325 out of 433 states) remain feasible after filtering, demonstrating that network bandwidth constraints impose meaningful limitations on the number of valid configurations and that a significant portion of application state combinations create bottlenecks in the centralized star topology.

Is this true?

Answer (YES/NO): NO